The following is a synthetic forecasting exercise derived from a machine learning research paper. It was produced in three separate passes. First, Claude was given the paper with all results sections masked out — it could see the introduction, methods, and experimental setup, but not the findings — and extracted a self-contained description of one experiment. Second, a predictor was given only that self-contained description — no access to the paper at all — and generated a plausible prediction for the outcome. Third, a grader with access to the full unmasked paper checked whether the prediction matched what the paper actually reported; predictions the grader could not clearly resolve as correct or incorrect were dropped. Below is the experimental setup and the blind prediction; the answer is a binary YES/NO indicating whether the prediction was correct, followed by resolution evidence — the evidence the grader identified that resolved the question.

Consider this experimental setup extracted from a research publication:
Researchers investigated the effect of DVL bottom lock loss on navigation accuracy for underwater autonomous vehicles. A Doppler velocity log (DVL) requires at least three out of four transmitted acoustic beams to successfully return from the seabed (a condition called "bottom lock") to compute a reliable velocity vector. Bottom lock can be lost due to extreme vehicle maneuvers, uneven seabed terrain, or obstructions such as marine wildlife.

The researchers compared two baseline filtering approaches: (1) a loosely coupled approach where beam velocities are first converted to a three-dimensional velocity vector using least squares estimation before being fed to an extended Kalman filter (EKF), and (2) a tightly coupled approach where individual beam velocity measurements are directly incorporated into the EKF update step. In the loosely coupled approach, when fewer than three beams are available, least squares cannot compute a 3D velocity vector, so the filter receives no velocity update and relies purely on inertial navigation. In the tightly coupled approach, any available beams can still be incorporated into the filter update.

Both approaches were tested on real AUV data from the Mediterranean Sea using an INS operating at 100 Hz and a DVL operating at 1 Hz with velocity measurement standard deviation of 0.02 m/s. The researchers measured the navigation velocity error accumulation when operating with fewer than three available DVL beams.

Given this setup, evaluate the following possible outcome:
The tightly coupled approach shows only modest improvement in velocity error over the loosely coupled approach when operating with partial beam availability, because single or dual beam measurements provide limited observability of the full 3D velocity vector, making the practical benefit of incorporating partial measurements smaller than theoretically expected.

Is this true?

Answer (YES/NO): NO